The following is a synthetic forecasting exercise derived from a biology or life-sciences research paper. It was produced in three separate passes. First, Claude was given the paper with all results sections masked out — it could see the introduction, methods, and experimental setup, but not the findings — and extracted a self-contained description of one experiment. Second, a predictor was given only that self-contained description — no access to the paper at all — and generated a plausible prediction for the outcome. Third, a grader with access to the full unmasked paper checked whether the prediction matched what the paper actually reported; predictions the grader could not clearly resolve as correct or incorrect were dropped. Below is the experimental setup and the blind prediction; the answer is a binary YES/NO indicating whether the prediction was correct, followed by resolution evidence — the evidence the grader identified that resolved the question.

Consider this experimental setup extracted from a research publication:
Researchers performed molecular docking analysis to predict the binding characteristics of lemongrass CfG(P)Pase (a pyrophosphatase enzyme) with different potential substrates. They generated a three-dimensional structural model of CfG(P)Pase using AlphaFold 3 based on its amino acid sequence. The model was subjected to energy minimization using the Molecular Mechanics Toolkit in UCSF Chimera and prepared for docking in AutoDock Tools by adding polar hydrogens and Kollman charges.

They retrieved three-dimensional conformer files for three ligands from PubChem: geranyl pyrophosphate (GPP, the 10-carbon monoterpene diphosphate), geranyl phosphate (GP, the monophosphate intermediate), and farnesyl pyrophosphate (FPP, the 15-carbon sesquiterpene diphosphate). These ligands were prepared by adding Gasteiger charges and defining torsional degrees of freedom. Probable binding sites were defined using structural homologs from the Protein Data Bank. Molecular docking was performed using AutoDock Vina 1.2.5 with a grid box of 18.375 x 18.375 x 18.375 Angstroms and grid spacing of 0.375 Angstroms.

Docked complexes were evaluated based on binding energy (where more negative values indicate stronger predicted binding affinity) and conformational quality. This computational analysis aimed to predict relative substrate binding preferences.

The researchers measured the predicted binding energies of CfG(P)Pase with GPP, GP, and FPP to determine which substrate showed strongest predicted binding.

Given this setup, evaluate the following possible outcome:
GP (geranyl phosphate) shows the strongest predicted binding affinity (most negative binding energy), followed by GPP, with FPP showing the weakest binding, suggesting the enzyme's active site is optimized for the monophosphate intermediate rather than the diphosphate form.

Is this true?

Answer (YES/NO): NO